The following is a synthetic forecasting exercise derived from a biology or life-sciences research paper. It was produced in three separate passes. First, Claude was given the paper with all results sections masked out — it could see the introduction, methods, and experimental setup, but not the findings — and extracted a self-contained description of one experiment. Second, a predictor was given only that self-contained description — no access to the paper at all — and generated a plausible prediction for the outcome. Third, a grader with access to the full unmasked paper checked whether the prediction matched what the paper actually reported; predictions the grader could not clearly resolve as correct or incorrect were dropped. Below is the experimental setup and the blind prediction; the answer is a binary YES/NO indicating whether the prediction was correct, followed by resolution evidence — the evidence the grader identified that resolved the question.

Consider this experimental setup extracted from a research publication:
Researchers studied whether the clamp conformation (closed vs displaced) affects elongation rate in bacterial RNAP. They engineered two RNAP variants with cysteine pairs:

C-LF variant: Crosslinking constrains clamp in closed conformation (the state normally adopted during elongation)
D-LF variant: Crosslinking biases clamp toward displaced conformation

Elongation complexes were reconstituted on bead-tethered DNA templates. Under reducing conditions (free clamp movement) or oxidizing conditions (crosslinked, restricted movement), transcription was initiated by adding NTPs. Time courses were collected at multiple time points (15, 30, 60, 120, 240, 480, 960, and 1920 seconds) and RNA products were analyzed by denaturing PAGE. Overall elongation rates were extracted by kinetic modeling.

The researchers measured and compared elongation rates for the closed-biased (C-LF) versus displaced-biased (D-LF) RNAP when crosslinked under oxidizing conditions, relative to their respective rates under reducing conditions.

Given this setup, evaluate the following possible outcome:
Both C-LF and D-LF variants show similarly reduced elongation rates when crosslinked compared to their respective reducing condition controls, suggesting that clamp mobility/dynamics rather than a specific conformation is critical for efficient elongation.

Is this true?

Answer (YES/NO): NO